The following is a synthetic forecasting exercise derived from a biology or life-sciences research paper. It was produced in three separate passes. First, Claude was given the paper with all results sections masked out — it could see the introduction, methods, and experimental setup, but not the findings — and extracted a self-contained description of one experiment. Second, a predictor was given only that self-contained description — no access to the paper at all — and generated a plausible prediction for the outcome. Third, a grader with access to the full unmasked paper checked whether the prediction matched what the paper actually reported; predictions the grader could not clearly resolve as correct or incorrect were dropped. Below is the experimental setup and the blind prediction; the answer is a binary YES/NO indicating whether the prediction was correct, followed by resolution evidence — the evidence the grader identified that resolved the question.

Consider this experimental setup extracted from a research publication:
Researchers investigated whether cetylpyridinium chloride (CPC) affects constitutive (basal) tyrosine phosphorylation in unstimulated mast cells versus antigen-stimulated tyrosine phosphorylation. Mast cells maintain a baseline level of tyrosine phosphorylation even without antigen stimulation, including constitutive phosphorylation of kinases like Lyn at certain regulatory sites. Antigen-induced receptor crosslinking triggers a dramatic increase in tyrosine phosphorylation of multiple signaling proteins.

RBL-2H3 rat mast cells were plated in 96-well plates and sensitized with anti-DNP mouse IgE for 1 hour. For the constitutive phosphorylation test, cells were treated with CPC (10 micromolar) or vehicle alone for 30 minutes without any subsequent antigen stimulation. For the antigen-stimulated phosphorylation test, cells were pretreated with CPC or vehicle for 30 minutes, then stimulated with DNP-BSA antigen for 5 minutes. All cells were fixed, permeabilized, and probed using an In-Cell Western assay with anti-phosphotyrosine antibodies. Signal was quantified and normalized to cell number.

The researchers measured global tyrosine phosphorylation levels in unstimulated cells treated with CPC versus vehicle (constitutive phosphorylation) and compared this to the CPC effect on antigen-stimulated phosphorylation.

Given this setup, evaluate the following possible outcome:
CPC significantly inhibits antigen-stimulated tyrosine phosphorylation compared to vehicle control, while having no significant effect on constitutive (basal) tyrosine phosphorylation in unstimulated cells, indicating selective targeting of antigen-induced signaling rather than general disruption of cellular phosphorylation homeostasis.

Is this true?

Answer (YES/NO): YES